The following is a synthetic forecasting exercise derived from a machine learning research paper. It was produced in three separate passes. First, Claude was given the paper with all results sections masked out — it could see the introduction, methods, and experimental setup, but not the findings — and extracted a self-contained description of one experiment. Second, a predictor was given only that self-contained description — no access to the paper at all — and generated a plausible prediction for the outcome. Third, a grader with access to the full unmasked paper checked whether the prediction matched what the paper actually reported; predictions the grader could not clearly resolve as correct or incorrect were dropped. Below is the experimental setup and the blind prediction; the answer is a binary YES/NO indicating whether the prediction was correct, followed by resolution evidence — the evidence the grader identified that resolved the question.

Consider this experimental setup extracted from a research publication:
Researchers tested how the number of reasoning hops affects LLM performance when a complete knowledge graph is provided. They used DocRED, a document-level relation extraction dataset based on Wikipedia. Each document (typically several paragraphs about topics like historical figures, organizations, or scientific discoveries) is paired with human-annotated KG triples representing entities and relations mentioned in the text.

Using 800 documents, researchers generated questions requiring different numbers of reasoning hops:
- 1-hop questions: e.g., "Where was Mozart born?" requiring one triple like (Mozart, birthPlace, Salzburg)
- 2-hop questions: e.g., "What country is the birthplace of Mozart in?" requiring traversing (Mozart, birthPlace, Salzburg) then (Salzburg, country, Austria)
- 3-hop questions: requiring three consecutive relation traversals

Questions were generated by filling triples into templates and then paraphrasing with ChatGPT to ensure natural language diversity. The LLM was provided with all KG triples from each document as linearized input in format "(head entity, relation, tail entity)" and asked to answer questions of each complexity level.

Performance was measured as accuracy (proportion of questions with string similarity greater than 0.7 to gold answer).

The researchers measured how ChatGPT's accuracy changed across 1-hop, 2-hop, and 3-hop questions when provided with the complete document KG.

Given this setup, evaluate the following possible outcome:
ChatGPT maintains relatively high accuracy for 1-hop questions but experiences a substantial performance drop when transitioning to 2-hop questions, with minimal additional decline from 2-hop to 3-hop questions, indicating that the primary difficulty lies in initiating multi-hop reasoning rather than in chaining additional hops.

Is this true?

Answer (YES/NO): YES